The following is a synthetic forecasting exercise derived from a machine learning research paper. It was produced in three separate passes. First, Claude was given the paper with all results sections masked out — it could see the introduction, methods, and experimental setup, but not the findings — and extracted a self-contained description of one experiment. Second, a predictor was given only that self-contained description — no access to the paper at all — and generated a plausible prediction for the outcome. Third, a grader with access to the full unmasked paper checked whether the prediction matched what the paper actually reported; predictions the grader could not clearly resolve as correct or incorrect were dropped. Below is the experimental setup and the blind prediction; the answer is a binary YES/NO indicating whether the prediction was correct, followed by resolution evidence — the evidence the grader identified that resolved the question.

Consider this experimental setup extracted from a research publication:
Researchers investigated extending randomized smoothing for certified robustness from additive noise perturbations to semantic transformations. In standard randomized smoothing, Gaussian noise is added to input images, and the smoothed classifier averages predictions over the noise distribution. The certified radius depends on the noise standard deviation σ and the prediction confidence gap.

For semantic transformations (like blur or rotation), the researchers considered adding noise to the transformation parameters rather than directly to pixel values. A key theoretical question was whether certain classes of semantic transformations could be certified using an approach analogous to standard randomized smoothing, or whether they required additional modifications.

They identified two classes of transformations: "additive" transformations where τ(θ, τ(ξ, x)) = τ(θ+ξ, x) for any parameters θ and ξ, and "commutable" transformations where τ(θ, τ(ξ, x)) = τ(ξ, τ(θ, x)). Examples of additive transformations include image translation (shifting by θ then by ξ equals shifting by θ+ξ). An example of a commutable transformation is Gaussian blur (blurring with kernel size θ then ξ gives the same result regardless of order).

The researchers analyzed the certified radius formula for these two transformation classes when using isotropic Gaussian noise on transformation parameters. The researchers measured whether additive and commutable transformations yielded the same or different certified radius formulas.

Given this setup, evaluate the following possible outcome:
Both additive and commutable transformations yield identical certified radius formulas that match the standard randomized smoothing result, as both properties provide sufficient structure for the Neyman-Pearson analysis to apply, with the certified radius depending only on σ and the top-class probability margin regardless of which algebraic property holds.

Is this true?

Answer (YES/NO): YES